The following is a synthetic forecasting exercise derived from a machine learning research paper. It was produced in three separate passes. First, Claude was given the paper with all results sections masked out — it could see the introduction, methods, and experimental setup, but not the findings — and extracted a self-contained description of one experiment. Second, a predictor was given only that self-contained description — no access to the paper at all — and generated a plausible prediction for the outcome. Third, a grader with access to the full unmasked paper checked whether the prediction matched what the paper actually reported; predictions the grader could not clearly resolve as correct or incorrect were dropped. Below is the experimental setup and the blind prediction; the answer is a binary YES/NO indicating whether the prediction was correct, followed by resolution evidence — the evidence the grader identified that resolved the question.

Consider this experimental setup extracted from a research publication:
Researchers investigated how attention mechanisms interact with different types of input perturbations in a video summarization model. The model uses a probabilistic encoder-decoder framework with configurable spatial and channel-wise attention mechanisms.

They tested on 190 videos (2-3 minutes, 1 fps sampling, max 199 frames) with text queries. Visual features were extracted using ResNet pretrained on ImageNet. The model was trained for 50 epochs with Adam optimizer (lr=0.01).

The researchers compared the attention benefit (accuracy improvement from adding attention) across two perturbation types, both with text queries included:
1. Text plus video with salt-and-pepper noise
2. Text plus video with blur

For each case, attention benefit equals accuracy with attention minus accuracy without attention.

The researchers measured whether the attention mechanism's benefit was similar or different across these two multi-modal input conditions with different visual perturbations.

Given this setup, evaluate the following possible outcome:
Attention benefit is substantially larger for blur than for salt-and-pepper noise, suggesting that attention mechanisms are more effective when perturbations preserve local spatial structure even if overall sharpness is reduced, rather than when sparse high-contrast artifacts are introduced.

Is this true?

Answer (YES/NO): NO